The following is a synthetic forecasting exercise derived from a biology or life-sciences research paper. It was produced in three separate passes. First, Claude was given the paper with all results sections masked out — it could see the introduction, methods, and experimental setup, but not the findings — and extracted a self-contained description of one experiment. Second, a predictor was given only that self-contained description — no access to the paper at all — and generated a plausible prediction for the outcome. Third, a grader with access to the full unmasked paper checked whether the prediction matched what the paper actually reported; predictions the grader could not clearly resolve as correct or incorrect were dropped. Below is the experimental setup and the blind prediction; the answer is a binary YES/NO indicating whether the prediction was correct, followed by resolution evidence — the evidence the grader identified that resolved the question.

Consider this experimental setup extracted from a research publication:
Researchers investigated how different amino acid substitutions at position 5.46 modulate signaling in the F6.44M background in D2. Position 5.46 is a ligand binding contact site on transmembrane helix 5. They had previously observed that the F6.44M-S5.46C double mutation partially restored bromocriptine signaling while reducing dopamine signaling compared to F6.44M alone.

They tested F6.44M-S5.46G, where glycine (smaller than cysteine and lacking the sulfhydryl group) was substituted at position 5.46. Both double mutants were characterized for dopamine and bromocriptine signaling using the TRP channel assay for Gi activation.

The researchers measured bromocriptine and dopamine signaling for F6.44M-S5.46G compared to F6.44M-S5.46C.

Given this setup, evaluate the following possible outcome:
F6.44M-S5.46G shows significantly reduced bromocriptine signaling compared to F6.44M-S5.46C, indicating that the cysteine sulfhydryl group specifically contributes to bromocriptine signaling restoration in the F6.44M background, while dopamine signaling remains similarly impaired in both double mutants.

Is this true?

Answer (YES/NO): NO